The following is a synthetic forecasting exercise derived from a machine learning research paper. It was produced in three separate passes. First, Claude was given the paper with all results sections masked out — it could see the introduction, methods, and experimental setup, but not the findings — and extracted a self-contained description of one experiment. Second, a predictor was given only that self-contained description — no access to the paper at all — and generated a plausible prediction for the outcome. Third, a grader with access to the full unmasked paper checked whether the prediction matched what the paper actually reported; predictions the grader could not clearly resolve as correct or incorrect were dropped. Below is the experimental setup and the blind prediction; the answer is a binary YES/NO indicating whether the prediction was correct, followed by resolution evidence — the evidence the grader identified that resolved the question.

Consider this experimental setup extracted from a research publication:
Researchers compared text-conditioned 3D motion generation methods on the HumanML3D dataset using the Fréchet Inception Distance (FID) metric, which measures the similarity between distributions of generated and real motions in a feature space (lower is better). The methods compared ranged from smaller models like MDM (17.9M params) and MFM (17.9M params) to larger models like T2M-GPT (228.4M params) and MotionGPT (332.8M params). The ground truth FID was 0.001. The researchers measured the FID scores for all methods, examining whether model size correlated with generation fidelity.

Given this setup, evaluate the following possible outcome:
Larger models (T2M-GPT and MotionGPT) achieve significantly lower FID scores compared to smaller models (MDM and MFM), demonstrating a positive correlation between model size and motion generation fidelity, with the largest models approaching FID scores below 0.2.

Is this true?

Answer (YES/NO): YES